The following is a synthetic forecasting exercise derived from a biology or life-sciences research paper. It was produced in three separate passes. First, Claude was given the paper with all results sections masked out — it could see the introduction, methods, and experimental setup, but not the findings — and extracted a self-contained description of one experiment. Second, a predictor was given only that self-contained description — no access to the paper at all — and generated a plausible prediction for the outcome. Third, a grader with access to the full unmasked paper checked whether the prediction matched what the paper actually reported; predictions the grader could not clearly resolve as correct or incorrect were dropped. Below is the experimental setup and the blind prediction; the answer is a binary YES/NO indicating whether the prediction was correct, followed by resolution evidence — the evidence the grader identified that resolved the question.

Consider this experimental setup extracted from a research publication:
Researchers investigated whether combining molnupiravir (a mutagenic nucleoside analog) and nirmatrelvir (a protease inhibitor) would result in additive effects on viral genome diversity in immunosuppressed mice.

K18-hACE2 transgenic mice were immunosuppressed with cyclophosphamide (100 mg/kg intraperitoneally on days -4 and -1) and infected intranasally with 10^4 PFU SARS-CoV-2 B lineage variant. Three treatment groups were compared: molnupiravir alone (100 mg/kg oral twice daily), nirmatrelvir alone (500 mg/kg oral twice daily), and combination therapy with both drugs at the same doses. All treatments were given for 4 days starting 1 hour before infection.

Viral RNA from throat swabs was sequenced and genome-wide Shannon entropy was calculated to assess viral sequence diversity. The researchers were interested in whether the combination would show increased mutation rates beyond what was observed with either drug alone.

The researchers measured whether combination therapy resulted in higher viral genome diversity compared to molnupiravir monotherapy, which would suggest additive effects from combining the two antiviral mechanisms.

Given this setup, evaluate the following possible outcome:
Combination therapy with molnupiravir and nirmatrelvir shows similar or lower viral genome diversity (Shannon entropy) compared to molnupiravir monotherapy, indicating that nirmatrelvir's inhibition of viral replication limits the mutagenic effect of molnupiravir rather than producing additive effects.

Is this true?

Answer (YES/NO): NO